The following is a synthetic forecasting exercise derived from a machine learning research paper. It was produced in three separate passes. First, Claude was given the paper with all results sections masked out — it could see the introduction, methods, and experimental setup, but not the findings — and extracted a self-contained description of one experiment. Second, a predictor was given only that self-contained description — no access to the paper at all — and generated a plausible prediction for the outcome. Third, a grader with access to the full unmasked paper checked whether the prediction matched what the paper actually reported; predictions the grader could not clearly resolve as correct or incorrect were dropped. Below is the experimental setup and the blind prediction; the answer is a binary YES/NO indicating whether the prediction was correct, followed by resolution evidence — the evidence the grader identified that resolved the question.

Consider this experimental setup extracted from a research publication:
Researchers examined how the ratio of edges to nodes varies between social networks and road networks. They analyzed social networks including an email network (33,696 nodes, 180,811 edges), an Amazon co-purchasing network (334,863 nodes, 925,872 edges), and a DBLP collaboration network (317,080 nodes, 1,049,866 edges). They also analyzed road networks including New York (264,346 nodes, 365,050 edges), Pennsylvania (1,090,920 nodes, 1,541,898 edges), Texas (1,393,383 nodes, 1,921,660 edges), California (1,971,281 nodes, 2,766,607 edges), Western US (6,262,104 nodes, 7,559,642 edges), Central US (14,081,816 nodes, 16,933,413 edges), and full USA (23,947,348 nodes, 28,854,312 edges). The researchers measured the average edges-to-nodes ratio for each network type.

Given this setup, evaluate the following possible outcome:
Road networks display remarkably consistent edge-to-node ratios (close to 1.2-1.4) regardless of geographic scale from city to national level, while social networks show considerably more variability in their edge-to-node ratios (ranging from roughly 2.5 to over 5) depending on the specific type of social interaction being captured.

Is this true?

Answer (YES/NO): YES